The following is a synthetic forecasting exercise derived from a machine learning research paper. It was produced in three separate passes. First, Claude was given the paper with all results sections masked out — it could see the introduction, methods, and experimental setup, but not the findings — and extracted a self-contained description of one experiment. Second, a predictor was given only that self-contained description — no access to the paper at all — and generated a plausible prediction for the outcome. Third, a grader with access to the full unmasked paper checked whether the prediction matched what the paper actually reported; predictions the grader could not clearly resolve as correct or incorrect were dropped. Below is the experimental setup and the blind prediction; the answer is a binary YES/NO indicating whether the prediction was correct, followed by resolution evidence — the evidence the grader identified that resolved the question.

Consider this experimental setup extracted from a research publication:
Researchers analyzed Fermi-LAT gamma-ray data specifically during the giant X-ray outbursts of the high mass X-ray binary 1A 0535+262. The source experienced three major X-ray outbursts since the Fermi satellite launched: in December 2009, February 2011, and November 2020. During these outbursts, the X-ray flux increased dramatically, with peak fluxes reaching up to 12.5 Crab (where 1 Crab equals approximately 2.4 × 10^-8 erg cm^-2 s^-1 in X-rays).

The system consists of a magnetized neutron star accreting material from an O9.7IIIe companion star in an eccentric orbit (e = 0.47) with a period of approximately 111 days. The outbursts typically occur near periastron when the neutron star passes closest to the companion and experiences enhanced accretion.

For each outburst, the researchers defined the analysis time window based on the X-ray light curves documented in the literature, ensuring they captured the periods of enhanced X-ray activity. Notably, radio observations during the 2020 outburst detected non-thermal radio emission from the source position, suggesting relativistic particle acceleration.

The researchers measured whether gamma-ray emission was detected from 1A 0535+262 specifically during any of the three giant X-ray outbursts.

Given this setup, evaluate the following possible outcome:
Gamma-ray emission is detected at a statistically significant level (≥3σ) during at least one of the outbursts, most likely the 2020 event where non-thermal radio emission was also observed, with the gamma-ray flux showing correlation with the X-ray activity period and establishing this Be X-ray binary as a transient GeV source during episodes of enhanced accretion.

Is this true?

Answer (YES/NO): NO